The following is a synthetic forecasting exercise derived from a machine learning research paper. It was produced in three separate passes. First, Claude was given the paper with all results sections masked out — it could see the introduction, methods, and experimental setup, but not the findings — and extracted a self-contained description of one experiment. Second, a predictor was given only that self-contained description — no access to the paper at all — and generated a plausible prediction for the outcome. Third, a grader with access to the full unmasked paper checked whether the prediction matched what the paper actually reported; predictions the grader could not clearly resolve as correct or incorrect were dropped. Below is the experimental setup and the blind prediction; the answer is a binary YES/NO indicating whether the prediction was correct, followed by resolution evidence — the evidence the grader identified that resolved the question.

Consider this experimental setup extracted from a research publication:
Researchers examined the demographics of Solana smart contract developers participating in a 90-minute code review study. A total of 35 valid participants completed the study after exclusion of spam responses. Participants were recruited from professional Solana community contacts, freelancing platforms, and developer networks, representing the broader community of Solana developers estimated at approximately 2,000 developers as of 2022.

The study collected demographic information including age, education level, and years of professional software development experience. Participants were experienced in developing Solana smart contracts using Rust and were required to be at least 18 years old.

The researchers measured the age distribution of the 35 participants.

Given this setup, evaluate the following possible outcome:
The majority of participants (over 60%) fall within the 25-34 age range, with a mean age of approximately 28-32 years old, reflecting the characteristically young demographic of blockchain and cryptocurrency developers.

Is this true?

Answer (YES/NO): NO